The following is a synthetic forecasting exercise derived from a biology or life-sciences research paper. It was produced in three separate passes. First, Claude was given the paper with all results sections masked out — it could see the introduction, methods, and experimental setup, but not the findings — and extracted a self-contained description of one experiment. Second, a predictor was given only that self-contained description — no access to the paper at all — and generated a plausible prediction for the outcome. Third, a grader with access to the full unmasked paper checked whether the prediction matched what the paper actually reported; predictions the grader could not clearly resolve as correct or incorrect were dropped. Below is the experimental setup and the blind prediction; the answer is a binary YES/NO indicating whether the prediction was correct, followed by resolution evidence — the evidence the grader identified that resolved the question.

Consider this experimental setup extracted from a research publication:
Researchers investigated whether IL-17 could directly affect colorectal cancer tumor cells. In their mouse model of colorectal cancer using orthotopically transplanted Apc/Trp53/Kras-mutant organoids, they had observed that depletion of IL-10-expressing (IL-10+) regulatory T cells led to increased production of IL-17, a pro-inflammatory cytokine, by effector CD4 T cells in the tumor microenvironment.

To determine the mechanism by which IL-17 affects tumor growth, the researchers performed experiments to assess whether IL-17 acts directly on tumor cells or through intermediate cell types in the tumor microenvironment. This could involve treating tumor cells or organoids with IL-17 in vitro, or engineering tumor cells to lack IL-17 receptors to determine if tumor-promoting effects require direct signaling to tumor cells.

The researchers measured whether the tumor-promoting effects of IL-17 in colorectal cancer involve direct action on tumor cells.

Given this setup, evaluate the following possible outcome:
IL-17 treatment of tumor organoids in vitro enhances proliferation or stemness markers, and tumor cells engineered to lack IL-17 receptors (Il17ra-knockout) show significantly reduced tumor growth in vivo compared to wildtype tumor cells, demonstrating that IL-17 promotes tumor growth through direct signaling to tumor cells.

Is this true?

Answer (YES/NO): YES